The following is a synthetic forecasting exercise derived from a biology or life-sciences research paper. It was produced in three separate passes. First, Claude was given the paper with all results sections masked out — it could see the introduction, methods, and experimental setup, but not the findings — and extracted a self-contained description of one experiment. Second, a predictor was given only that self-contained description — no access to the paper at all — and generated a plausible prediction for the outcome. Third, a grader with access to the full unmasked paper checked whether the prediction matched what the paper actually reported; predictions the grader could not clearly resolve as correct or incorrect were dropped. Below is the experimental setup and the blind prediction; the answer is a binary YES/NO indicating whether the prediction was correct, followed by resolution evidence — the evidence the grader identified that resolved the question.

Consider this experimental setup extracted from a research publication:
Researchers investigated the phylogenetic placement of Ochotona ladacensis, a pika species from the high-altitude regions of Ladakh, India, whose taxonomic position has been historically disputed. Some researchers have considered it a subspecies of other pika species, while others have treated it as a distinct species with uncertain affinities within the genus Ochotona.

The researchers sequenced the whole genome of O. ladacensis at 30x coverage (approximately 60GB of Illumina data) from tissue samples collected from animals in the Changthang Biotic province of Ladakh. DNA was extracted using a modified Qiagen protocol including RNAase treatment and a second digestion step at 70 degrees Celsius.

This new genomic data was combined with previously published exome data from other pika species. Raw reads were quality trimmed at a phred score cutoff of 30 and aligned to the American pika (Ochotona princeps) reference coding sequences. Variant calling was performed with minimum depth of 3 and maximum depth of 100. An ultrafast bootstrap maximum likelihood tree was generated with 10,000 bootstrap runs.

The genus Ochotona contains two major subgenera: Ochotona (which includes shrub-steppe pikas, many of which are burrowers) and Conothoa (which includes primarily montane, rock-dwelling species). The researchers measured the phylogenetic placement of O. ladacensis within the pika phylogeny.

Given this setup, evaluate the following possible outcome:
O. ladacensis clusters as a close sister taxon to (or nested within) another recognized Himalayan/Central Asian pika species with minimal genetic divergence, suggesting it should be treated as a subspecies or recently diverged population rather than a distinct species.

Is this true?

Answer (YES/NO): NO